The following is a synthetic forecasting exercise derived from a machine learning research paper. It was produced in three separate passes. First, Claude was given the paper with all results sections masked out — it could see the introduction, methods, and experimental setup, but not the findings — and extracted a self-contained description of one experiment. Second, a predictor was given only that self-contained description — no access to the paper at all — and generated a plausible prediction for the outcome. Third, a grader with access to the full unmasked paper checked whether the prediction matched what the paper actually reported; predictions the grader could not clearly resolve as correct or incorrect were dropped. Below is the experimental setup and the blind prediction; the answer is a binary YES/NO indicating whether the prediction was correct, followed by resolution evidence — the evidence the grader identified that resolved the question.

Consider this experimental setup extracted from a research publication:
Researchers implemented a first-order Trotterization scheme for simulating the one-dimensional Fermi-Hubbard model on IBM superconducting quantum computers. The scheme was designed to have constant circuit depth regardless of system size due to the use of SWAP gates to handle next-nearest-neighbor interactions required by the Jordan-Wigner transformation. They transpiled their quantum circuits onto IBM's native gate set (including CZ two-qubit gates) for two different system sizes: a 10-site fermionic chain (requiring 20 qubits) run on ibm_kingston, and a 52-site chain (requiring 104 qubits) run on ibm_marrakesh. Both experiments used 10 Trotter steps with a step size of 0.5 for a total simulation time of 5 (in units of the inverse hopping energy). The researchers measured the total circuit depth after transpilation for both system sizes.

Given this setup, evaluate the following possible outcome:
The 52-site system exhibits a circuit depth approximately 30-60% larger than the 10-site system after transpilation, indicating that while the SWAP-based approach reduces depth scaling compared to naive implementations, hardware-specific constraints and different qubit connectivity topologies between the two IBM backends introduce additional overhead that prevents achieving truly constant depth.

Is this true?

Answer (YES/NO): NO